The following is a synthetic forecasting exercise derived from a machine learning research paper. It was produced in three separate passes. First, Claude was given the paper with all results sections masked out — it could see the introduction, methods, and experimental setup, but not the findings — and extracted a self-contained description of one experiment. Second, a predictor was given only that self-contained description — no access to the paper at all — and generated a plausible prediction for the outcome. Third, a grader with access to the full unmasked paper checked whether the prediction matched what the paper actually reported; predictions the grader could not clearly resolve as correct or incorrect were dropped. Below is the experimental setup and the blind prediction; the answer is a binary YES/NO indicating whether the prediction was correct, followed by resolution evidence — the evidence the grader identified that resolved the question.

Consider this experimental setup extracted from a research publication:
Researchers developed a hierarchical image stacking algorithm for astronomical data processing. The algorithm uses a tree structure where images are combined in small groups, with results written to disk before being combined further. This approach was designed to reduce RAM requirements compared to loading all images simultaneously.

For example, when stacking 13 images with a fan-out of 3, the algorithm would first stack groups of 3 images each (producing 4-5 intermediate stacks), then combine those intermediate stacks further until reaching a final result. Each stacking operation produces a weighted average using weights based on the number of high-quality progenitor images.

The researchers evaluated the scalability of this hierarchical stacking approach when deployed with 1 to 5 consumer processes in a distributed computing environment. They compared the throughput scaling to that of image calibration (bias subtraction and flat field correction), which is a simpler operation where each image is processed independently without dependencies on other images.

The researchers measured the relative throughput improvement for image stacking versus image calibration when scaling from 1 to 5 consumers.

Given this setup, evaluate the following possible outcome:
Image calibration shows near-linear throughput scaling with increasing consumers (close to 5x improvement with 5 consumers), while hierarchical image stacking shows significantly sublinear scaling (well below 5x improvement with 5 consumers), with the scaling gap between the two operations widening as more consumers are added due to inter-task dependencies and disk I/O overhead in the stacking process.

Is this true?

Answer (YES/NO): NO